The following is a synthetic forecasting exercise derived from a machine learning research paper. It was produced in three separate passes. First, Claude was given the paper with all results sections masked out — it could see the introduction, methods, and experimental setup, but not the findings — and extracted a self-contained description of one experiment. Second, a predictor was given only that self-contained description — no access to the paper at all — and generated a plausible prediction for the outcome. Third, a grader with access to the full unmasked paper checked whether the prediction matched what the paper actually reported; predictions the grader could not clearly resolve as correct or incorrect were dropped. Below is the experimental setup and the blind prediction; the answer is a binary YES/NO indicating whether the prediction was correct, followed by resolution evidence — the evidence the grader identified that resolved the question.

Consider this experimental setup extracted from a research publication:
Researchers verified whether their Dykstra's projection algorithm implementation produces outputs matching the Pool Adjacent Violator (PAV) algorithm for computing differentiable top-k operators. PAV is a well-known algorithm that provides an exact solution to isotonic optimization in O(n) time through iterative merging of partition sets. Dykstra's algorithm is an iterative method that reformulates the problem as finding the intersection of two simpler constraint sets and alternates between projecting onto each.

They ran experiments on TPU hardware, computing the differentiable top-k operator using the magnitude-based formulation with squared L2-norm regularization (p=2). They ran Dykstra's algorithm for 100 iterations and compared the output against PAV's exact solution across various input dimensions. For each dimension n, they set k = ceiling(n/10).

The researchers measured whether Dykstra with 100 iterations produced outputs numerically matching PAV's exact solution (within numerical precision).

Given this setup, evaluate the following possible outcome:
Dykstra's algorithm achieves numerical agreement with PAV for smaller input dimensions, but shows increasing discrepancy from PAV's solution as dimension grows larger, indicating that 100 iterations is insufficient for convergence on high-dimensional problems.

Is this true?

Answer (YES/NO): NO